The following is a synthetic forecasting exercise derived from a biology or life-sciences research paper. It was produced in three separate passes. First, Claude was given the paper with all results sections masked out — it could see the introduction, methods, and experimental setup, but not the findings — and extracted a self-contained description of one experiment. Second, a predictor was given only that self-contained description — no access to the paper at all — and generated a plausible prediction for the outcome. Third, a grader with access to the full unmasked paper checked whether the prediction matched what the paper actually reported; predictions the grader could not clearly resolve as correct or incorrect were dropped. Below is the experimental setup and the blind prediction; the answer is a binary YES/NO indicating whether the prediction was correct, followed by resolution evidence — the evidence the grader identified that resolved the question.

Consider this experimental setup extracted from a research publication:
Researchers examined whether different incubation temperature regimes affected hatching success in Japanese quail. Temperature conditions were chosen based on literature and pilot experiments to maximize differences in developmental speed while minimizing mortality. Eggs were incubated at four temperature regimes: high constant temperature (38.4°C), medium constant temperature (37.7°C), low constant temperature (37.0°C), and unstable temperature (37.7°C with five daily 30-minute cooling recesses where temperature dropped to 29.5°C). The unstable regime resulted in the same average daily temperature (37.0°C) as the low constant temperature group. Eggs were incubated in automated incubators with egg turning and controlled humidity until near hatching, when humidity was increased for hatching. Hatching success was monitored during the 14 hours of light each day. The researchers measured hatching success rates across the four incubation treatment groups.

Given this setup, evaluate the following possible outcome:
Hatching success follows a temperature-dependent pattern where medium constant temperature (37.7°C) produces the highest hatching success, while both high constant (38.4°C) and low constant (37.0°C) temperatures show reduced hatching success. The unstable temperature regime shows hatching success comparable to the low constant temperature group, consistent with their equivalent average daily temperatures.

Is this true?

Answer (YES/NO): NO